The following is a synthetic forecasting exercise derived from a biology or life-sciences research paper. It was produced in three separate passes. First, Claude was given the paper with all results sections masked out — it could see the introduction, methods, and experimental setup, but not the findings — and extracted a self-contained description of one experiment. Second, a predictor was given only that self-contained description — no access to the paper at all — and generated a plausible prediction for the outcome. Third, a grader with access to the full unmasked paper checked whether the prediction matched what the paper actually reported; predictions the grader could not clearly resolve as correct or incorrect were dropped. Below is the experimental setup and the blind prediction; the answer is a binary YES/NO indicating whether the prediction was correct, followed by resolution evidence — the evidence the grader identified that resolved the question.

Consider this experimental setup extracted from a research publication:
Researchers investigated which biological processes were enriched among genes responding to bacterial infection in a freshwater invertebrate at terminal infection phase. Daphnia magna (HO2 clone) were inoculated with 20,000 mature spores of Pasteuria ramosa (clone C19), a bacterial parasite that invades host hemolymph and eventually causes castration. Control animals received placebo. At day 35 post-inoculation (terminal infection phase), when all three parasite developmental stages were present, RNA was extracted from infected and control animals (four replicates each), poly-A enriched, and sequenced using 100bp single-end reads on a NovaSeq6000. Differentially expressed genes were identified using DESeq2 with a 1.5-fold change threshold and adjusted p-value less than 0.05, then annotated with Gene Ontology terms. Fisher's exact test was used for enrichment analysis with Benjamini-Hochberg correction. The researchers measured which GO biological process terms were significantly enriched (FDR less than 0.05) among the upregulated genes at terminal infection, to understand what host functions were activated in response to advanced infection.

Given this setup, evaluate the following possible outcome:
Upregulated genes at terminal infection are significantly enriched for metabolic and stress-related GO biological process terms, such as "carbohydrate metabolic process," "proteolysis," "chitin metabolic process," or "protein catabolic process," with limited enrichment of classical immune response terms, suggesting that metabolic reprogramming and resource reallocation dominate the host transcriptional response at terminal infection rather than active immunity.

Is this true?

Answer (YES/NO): NO